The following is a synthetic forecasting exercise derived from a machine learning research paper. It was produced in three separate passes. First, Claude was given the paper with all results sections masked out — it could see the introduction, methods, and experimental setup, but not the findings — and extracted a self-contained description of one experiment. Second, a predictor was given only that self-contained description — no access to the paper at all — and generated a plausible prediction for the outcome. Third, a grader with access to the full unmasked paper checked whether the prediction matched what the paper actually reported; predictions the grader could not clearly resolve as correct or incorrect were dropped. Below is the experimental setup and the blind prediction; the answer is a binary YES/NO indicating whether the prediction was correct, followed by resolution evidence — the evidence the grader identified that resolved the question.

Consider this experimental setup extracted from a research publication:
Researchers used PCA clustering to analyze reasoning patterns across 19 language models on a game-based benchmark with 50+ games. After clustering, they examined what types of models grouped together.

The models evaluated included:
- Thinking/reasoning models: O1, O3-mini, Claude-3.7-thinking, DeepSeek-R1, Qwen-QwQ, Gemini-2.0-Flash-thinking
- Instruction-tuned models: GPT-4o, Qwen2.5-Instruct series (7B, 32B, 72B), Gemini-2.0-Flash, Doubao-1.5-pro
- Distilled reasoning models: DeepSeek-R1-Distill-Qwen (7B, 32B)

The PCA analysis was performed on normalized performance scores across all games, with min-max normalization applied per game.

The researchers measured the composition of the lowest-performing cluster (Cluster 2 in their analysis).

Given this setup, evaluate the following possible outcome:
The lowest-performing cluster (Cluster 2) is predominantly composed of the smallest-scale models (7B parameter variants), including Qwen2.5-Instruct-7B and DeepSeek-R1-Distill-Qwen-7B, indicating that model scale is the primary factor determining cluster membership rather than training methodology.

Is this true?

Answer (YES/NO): NO